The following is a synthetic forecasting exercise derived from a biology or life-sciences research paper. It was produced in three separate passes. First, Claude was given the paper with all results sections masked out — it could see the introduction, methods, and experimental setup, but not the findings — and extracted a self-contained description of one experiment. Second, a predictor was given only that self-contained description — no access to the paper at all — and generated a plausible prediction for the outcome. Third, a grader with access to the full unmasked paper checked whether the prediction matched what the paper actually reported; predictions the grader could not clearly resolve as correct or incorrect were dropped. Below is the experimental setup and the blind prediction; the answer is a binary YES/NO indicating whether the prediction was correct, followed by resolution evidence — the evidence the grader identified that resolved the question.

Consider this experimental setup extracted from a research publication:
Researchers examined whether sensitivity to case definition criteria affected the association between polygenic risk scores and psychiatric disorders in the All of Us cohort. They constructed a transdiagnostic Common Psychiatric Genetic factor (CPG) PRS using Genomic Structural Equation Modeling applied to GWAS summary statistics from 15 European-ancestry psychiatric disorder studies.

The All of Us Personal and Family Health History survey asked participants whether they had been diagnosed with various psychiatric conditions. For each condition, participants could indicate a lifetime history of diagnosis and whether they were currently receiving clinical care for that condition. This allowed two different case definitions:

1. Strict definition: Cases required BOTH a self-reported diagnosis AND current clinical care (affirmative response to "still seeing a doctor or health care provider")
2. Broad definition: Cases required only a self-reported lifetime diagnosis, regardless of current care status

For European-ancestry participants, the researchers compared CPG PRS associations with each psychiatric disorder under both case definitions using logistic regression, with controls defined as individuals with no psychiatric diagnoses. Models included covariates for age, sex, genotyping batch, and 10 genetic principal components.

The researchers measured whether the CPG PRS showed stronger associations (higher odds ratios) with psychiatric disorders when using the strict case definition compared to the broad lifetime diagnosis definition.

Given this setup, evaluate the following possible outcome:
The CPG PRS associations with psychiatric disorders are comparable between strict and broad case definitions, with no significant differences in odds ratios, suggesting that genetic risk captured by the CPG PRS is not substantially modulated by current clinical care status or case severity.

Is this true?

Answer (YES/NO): NO